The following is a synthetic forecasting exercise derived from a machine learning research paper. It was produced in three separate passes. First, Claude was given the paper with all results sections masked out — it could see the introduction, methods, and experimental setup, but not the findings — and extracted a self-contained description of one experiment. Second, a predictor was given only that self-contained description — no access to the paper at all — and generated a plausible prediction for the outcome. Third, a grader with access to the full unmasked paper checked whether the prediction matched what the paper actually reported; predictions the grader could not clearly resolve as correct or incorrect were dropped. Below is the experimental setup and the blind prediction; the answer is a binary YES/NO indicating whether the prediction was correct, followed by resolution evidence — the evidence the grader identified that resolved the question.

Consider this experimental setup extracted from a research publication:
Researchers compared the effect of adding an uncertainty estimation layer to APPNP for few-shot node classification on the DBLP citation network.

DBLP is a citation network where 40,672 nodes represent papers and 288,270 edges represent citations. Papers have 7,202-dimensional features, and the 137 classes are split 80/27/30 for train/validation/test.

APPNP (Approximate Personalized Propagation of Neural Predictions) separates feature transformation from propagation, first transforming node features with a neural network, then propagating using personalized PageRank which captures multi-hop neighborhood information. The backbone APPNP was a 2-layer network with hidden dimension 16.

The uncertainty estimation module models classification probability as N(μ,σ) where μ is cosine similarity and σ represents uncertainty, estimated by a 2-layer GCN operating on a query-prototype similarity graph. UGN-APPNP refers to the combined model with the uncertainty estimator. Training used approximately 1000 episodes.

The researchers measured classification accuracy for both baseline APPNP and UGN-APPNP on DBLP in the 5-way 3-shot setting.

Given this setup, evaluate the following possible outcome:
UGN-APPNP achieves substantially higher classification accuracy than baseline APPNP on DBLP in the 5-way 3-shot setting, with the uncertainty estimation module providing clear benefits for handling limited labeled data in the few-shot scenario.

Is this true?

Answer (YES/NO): NO